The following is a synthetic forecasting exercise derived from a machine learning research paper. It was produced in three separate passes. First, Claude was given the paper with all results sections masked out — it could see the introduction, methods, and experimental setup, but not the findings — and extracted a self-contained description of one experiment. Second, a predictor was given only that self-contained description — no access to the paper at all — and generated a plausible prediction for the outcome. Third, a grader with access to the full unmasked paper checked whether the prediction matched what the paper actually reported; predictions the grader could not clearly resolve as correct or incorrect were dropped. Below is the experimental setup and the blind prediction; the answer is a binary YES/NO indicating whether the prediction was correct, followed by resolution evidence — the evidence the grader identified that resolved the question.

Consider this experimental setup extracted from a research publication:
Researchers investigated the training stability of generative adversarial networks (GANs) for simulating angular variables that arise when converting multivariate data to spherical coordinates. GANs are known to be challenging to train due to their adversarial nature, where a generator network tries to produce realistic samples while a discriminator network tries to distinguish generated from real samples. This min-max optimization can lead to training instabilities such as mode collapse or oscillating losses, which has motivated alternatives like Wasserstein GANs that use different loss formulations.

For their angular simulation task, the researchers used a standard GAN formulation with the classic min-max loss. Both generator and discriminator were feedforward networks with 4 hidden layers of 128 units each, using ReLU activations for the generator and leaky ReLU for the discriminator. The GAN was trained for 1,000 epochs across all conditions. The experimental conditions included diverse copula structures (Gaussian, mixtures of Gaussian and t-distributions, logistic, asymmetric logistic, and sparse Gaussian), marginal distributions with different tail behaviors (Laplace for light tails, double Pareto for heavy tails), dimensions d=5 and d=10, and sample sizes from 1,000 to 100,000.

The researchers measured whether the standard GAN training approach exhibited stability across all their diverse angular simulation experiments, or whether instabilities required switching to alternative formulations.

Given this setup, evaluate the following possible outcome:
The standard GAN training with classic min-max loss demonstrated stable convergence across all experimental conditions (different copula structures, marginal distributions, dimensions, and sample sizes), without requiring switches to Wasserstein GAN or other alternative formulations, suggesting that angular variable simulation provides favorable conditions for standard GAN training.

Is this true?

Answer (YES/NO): YES